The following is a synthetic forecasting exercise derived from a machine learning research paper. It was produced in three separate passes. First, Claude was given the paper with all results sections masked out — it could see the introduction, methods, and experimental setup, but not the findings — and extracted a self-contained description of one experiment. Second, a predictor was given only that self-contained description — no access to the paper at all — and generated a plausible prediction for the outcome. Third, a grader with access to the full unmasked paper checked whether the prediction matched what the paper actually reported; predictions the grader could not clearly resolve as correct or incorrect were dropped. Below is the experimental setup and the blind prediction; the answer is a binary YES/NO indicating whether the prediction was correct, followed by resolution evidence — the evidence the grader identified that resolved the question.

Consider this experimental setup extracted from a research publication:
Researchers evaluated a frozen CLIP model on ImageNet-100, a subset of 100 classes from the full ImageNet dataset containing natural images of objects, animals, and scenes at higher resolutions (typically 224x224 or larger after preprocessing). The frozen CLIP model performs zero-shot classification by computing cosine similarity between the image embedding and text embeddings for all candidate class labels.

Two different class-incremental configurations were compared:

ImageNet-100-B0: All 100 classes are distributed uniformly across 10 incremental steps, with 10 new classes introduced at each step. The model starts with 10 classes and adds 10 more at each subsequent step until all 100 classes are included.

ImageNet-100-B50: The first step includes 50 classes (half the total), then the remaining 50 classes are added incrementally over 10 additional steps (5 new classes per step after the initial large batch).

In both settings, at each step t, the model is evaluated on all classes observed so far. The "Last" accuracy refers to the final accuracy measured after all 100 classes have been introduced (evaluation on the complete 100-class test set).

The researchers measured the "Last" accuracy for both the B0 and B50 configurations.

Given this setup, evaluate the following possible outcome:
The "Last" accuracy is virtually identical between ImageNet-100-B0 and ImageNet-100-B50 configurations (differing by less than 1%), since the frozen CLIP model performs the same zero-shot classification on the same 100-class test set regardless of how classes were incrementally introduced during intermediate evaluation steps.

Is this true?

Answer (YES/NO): YES